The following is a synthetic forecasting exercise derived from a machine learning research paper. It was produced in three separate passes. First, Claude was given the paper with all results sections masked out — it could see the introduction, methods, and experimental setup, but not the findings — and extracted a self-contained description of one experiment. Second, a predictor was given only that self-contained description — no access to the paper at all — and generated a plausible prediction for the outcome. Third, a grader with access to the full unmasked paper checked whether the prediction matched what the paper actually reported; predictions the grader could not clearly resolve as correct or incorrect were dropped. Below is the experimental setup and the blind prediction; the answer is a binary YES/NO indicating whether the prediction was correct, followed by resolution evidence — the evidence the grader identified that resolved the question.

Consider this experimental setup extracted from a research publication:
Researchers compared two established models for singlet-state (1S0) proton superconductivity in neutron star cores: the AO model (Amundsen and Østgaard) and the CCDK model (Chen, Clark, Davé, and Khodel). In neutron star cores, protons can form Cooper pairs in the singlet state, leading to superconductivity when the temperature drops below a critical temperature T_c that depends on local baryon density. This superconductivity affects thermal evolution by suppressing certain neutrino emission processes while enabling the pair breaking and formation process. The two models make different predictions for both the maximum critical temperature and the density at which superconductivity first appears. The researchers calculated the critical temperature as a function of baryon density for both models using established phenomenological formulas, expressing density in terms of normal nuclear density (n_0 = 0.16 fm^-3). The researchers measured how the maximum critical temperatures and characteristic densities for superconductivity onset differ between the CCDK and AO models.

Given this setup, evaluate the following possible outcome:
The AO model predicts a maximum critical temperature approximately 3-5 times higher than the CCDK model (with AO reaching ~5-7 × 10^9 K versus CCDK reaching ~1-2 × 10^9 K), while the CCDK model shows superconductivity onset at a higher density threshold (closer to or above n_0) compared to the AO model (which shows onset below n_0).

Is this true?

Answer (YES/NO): NO